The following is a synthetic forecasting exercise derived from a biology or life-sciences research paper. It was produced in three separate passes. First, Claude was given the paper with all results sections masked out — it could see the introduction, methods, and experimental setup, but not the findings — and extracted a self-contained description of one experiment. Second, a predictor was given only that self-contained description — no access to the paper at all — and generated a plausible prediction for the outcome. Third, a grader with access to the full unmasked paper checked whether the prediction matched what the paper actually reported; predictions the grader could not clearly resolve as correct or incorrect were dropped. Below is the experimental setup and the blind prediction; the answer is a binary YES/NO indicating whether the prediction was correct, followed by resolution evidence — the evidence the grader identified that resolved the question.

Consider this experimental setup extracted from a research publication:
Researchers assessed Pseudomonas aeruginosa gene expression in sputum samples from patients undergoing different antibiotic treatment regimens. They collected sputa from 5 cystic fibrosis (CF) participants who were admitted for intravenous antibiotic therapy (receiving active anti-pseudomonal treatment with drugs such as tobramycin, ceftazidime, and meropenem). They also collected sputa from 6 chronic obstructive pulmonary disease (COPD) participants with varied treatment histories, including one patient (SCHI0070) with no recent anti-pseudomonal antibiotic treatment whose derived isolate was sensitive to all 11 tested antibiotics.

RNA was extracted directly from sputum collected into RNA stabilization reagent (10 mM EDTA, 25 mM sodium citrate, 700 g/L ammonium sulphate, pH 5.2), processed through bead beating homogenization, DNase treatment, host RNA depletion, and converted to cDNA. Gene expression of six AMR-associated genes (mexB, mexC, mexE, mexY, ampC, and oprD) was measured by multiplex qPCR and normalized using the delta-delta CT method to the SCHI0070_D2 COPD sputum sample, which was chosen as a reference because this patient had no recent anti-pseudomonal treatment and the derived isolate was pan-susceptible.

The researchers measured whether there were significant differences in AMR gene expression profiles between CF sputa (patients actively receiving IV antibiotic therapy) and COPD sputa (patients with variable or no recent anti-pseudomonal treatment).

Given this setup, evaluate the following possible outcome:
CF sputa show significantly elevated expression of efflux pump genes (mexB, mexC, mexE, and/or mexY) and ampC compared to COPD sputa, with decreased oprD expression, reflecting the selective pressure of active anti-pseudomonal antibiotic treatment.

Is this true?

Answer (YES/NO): NO